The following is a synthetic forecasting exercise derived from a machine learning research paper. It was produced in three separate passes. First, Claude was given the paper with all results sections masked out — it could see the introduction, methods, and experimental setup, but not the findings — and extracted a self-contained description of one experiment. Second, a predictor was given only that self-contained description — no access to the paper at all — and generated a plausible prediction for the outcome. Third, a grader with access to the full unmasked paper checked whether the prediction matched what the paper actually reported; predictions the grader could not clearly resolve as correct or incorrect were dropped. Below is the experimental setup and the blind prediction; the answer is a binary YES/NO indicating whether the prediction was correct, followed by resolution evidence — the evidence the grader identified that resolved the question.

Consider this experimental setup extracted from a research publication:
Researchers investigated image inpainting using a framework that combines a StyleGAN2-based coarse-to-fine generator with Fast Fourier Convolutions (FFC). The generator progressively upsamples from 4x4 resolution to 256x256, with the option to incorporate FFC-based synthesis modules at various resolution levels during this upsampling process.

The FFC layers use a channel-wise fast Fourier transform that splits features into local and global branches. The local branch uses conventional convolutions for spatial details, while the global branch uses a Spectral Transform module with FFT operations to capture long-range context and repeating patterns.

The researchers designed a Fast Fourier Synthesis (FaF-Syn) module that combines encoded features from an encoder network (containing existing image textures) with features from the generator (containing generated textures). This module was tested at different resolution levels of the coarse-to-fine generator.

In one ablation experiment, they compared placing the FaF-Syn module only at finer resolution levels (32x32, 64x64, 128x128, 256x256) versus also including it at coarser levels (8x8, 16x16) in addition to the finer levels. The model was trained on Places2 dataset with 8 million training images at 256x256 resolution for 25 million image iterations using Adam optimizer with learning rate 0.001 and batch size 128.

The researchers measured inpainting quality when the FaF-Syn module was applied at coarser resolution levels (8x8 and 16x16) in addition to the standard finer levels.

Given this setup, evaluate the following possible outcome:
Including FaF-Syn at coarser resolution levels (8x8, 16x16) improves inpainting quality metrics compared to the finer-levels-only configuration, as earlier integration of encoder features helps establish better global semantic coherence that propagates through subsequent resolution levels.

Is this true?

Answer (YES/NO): NO